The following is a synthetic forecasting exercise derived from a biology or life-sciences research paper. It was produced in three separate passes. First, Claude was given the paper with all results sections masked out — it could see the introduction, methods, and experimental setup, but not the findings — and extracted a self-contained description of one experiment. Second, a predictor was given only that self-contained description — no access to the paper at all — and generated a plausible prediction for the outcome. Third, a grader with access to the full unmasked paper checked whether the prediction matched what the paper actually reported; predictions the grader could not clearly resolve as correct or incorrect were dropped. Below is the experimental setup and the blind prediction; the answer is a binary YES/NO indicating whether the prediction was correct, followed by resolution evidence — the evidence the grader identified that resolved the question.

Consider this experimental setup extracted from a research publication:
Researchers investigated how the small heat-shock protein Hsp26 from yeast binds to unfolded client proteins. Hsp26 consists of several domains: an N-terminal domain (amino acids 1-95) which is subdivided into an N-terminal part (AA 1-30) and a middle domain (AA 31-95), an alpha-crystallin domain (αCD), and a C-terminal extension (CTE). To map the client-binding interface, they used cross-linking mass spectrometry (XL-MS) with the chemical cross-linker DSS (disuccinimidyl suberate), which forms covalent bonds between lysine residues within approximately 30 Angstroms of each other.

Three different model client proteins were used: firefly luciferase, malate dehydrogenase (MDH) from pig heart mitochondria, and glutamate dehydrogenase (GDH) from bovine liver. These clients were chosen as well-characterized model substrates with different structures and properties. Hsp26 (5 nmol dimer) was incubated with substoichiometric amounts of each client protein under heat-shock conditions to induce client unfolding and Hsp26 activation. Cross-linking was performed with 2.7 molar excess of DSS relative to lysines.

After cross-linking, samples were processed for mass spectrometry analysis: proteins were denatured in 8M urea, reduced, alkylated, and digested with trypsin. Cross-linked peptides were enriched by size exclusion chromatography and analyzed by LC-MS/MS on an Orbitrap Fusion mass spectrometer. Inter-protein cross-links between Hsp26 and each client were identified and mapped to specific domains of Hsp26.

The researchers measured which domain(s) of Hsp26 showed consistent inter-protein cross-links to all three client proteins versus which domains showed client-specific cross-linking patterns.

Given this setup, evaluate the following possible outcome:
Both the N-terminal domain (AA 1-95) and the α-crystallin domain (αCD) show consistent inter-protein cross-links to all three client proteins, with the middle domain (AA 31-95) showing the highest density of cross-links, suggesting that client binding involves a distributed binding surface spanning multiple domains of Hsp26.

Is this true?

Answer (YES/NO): NO